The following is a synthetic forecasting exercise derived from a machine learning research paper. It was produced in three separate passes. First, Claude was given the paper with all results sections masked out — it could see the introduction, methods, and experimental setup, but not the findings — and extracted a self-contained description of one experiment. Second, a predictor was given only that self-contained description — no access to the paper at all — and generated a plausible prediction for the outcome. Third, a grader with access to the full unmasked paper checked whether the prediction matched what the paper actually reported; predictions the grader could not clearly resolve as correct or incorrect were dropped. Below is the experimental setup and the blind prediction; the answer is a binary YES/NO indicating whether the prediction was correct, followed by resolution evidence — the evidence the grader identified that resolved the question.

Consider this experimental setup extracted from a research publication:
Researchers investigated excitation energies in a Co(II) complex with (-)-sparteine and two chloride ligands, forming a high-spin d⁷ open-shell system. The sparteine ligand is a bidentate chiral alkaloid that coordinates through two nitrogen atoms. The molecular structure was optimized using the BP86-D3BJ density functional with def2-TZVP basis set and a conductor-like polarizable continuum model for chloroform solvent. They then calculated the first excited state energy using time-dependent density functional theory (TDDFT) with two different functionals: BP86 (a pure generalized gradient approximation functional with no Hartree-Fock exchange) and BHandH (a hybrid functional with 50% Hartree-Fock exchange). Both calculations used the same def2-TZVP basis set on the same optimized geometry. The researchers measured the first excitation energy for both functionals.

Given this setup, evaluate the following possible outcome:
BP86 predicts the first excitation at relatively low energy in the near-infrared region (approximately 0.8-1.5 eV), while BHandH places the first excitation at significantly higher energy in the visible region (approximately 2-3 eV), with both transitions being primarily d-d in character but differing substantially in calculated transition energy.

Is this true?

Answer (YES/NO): NO